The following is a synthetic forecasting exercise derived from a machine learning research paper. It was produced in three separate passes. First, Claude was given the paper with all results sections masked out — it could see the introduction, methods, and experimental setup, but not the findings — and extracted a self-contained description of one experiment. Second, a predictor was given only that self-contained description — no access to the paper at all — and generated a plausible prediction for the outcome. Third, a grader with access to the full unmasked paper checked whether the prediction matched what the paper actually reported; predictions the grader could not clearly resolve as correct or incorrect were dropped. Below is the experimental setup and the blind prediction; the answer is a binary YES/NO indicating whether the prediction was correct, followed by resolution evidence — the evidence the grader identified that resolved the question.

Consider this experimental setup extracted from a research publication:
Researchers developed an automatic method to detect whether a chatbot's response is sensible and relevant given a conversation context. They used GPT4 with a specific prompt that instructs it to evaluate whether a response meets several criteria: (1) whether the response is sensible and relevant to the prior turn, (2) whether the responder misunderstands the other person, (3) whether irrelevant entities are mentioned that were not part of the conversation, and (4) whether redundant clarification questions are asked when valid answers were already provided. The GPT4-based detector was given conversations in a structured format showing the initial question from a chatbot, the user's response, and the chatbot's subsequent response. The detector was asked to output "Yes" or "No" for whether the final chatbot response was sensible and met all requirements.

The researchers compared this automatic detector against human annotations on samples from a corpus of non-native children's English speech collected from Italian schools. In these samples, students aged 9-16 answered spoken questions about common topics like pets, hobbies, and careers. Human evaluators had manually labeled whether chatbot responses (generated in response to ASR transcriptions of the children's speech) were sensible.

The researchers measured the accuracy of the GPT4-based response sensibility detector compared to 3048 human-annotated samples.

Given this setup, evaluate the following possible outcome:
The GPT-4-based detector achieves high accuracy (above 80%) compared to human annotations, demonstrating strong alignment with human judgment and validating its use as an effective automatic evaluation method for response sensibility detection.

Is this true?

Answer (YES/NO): YES